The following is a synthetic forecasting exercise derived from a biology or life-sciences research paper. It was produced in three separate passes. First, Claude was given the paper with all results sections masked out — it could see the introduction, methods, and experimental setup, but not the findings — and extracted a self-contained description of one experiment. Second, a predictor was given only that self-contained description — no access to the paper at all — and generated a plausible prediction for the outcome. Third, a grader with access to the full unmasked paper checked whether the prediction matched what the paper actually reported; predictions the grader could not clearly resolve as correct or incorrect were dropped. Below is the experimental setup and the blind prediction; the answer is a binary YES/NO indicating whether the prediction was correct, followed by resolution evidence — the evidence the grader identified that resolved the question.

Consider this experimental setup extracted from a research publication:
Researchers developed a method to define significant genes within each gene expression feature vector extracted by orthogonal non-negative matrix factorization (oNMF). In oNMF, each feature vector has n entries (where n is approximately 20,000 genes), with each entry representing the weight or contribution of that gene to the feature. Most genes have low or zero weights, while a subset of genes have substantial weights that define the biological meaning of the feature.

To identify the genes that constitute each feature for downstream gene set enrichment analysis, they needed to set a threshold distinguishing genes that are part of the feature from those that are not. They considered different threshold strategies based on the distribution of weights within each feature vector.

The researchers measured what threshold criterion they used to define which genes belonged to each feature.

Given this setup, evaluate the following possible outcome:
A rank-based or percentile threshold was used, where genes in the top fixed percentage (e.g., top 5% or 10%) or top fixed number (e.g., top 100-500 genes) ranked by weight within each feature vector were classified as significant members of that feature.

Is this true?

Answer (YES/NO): NO